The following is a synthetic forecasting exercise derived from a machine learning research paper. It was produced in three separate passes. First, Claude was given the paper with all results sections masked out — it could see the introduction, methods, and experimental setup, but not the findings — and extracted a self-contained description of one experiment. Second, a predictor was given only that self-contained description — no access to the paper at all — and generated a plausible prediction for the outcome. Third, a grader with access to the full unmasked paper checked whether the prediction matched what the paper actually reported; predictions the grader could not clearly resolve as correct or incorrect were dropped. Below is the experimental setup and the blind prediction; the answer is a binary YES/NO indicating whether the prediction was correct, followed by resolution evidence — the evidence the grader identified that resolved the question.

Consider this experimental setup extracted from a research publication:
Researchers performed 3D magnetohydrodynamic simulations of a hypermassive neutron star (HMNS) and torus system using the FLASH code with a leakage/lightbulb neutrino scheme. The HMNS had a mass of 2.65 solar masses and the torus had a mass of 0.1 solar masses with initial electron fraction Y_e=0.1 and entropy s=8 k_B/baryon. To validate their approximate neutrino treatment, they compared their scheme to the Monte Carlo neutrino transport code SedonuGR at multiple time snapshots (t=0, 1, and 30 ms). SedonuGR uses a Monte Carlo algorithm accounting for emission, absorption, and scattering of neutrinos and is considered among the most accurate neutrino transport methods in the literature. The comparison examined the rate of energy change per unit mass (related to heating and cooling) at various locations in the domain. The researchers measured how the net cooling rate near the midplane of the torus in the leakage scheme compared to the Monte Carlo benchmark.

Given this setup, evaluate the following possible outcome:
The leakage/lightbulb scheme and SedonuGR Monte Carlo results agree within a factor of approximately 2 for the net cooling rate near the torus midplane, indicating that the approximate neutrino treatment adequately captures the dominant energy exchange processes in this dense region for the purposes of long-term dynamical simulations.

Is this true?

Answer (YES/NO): NO